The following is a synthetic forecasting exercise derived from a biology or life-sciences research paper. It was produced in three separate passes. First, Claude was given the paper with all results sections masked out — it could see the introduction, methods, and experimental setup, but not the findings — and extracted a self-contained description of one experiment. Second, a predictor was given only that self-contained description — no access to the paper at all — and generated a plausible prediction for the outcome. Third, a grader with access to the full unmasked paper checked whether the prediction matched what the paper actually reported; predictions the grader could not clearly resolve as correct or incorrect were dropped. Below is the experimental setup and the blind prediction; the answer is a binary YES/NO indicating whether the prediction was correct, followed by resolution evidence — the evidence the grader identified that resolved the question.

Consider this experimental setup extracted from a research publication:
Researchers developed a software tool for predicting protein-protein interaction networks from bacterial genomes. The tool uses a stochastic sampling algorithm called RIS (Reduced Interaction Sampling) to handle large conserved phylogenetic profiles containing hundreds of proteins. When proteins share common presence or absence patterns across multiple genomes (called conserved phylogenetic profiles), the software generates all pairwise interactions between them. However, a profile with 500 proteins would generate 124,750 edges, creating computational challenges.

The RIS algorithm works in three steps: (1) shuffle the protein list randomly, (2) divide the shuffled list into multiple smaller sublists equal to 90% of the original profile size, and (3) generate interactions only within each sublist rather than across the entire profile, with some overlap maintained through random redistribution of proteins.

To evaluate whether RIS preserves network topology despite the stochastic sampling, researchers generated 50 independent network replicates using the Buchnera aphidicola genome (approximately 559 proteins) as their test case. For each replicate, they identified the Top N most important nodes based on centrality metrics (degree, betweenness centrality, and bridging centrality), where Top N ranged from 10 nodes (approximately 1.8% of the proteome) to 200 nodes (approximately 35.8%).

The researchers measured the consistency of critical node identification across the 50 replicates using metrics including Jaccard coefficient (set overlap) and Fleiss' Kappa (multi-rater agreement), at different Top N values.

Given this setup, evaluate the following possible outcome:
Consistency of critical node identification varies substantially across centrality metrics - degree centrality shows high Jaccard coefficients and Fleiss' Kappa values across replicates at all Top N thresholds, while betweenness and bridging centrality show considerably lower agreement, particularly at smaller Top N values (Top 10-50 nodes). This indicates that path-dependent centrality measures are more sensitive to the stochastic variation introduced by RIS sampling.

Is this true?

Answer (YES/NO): NO